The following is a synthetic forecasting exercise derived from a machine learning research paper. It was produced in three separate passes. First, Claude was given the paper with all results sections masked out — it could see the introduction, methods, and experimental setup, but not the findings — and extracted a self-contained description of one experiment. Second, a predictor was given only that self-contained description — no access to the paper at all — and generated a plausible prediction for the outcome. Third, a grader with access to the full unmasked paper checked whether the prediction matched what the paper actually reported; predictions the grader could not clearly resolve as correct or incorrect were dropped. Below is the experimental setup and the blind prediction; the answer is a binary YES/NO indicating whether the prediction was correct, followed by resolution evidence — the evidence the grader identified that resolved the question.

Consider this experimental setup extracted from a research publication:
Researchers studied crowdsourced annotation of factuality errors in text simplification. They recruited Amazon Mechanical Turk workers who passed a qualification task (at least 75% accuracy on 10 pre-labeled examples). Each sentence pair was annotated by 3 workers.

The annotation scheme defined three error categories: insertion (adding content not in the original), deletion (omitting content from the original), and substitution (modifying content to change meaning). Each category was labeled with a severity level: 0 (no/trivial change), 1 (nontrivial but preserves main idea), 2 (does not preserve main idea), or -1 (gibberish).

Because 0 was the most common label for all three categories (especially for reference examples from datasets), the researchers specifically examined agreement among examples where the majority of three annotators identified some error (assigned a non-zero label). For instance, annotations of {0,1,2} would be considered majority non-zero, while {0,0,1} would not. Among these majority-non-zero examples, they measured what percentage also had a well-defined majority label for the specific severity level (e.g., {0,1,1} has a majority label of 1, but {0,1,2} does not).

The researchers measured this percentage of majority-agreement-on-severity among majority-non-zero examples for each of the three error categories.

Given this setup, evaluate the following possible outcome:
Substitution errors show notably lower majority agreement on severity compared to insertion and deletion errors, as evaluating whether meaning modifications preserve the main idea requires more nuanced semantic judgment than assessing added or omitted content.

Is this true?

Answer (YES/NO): NO